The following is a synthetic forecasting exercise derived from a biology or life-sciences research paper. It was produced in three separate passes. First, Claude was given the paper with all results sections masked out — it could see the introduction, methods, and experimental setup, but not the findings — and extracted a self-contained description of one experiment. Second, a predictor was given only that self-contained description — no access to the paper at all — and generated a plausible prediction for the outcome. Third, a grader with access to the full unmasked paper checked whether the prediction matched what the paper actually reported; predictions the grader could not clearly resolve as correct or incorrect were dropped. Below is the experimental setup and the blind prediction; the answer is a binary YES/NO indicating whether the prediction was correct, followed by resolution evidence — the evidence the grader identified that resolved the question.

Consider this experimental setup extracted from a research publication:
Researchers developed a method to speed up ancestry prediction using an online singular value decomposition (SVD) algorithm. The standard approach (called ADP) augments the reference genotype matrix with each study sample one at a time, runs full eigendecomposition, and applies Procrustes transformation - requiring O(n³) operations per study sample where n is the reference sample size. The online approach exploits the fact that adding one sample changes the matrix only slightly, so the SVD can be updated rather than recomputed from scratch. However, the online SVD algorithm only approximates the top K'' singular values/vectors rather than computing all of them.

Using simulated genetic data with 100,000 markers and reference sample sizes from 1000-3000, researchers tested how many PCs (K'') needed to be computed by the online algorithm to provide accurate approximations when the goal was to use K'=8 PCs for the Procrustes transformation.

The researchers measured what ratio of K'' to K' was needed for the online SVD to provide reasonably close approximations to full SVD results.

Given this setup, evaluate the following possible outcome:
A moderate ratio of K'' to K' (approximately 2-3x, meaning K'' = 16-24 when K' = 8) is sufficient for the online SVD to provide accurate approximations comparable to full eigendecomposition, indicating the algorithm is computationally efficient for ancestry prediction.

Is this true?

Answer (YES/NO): YES